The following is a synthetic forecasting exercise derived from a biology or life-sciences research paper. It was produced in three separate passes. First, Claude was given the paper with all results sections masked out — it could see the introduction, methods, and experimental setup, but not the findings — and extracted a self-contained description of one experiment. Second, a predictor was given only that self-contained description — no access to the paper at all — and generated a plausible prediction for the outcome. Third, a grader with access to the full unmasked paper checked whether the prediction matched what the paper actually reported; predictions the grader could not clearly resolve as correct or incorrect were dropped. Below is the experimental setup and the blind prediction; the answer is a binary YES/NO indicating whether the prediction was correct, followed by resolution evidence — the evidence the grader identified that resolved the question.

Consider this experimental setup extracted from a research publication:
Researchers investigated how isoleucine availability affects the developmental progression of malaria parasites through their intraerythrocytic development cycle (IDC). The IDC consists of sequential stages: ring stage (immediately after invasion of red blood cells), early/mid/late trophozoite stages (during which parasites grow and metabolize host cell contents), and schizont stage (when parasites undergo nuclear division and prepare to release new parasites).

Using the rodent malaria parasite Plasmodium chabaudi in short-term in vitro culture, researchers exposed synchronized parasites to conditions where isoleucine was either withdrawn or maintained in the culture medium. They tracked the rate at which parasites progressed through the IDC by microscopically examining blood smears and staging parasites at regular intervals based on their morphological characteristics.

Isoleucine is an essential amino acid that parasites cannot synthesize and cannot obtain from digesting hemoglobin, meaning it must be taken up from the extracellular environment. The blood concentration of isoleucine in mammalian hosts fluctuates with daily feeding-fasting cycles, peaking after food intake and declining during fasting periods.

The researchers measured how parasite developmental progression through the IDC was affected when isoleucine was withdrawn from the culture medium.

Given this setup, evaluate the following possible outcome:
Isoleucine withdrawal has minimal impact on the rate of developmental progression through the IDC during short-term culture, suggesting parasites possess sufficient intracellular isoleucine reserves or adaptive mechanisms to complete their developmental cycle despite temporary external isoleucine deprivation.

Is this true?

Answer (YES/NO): NO